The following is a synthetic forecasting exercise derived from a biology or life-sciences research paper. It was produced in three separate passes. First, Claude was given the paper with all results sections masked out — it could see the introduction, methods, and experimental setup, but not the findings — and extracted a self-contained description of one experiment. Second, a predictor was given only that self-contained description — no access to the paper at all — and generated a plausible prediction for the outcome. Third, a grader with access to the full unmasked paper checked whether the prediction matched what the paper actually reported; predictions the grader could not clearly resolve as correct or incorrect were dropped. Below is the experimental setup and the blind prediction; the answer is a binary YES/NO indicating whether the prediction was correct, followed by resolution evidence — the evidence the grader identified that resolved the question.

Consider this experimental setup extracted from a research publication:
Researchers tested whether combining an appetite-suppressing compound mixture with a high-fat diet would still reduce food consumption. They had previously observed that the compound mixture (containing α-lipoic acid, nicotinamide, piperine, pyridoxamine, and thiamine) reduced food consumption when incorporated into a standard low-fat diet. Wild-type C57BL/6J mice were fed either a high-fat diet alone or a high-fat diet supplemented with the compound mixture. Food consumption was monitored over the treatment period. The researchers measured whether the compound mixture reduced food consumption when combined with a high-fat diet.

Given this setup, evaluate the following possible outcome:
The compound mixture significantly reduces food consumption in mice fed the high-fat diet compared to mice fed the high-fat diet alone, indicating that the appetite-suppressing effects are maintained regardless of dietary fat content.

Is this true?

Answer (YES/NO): NO